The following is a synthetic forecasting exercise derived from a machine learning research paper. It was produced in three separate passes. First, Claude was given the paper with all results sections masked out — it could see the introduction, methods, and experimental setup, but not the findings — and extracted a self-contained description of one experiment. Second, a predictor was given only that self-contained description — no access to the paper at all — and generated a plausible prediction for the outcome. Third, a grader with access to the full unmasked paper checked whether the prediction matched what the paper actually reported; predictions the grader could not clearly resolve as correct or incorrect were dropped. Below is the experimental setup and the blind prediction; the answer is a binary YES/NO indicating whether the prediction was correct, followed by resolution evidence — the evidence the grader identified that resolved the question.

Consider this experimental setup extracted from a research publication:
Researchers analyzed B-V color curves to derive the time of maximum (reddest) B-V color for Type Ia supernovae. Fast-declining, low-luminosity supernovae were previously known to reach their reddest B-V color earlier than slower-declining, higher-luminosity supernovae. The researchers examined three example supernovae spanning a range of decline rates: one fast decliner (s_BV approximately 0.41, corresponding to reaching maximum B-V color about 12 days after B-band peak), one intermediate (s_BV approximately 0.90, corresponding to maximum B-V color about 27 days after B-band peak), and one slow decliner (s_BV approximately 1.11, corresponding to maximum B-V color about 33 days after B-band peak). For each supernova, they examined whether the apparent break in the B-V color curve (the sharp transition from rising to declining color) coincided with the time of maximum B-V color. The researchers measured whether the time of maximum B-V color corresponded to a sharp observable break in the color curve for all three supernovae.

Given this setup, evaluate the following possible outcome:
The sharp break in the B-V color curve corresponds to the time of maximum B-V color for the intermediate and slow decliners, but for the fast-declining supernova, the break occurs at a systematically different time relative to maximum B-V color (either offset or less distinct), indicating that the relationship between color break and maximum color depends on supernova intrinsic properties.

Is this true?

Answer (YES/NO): NO